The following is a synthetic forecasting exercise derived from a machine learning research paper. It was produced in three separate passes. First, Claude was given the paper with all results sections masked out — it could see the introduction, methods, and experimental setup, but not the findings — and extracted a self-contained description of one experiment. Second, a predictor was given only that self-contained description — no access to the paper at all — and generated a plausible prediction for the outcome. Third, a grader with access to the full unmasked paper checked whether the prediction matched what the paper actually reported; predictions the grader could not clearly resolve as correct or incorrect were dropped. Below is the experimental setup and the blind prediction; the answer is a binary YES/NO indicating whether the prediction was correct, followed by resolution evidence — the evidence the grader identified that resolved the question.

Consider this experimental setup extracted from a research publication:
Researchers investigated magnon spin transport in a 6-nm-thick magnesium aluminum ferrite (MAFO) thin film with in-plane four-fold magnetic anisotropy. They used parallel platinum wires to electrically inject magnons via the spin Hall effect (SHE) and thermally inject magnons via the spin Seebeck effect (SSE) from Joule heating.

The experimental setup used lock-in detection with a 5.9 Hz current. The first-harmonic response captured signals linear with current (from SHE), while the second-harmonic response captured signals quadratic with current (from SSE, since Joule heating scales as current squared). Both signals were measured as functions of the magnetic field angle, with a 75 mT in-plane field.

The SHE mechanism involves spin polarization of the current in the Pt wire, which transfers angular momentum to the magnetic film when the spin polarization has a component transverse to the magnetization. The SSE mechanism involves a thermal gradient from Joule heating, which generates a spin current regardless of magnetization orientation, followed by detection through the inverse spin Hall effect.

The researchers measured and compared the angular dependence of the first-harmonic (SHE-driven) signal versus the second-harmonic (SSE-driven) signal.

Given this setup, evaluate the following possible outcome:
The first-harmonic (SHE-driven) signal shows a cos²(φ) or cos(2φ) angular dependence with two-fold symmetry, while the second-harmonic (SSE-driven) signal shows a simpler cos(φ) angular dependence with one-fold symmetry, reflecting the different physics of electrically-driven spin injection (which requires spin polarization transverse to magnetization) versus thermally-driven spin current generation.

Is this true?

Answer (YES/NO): YES